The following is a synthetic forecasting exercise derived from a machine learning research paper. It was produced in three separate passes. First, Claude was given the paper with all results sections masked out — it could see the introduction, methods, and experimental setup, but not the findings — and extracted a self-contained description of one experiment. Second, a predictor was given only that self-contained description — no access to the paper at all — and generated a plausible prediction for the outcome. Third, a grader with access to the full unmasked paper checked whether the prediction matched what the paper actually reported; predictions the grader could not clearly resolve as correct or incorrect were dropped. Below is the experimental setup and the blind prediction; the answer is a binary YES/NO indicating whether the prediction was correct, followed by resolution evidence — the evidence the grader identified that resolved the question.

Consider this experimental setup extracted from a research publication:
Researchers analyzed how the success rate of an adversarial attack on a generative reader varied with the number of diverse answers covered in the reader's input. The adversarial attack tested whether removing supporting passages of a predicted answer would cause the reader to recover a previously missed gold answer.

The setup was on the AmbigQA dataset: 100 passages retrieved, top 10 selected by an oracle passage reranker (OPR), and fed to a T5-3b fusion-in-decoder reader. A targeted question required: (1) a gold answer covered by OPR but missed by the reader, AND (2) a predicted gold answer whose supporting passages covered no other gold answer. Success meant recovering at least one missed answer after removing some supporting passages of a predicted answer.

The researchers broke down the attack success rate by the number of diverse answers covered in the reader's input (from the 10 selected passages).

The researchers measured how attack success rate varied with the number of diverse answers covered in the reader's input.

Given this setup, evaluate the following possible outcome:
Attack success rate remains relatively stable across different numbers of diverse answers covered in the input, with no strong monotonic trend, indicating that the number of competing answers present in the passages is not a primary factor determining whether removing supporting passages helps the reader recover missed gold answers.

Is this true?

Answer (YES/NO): NO